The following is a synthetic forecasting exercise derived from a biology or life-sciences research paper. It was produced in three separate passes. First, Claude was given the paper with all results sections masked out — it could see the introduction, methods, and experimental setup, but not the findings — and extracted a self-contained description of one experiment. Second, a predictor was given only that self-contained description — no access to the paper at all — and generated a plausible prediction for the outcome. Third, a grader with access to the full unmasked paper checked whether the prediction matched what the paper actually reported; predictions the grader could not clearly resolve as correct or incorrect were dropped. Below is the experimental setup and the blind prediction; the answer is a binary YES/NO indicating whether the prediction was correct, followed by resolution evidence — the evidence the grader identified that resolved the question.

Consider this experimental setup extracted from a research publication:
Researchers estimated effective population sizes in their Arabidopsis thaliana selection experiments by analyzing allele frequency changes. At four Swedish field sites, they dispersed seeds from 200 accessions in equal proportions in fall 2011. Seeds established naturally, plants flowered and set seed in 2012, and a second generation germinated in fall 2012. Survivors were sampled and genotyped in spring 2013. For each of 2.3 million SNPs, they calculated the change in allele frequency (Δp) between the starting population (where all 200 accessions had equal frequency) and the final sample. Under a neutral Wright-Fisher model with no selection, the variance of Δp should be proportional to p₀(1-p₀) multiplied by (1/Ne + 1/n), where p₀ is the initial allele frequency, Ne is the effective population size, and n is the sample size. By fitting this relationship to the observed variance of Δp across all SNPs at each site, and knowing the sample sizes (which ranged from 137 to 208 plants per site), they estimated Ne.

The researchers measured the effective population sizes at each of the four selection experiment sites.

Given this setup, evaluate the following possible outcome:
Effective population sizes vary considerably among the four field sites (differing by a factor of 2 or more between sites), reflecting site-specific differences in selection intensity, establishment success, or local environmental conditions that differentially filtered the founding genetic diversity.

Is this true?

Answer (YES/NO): YES